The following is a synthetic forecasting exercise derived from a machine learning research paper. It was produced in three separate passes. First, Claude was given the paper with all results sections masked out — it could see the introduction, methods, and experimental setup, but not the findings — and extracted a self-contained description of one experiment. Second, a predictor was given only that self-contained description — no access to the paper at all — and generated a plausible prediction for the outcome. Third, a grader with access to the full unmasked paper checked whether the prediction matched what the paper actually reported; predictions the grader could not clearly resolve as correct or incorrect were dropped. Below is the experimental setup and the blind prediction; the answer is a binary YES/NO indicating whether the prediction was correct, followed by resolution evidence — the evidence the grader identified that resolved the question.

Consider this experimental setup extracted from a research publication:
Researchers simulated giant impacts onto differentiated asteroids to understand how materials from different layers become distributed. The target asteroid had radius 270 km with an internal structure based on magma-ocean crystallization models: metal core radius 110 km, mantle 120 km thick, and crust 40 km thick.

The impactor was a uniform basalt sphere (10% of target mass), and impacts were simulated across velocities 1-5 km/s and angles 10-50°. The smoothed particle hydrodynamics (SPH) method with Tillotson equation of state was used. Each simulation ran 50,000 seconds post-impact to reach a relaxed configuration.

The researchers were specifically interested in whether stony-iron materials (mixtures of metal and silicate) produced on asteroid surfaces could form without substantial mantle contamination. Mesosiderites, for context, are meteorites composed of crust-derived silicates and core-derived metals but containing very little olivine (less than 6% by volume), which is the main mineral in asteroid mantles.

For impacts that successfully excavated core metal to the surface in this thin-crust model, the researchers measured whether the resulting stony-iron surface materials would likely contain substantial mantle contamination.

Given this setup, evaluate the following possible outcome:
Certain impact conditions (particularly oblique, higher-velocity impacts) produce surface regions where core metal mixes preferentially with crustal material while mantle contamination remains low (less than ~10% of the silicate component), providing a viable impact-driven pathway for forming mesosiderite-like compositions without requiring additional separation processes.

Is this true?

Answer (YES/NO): NO